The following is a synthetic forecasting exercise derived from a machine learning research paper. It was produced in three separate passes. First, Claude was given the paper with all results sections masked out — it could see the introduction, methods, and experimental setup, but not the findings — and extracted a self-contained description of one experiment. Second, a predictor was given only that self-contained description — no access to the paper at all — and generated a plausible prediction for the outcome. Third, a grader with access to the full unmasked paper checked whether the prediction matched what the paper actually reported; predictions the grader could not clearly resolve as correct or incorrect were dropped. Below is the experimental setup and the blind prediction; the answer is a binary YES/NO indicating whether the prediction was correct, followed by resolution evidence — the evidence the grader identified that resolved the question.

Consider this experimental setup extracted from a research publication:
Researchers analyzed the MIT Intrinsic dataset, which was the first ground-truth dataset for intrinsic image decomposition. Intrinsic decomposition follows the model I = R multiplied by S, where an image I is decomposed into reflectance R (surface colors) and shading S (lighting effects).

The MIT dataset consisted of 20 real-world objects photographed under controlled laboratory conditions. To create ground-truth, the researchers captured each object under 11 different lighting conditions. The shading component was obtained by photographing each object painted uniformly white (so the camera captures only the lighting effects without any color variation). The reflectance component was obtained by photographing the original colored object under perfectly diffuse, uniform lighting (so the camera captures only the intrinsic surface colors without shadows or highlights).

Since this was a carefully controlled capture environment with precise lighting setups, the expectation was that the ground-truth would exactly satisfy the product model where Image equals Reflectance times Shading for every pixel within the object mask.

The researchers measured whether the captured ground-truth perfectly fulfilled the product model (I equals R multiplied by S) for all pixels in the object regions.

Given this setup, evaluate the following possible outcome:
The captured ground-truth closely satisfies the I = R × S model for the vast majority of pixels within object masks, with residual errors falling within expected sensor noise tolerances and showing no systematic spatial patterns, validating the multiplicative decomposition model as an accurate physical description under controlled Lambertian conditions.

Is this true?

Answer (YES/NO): NO